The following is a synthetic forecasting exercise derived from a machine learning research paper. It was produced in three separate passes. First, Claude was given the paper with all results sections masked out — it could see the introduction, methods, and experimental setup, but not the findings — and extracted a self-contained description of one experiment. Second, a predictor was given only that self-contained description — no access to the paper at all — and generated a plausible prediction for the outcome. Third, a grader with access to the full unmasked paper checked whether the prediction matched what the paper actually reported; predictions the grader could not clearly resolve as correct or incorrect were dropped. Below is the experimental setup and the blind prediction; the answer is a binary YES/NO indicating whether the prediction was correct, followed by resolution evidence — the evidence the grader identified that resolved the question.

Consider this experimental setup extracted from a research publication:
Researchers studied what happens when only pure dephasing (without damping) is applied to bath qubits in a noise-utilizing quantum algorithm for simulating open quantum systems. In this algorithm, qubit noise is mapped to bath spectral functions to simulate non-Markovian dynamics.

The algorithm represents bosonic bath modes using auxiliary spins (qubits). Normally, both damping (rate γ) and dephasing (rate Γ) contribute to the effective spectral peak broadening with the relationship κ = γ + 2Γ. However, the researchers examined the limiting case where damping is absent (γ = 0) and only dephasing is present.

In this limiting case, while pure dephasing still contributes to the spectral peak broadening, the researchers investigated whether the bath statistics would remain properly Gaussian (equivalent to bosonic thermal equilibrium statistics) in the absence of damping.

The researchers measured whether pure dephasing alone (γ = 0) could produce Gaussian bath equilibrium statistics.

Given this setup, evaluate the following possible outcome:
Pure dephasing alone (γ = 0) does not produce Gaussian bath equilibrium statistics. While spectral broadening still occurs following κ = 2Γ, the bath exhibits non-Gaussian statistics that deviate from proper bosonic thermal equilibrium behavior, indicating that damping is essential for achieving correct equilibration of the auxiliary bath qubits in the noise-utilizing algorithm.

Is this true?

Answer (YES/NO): YES